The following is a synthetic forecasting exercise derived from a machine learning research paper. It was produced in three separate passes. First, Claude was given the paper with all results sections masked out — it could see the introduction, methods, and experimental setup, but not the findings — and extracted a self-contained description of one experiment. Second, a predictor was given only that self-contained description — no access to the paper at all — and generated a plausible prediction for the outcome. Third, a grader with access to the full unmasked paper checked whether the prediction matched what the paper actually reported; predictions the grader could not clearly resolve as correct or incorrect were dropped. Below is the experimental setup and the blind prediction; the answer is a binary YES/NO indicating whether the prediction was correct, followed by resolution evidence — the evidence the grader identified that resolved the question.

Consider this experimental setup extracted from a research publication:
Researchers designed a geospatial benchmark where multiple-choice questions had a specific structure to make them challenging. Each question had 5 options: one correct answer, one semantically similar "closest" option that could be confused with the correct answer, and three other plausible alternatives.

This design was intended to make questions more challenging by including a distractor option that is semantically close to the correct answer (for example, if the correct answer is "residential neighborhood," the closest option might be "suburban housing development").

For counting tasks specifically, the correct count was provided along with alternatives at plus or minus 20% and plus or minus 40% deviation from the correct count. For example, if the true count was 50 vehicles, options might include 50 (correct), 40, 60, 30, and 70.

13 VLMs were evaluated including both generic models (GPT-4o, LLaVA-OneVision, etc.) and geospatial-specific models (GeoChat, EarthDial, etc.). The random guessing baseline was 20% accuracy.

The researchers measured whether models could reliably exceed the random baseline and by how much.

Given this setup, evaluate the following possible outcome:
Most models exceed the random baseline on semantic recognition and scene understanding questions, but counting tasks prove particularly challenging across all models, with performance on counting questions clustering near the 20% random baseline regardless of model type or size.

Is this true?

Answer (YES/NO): NO